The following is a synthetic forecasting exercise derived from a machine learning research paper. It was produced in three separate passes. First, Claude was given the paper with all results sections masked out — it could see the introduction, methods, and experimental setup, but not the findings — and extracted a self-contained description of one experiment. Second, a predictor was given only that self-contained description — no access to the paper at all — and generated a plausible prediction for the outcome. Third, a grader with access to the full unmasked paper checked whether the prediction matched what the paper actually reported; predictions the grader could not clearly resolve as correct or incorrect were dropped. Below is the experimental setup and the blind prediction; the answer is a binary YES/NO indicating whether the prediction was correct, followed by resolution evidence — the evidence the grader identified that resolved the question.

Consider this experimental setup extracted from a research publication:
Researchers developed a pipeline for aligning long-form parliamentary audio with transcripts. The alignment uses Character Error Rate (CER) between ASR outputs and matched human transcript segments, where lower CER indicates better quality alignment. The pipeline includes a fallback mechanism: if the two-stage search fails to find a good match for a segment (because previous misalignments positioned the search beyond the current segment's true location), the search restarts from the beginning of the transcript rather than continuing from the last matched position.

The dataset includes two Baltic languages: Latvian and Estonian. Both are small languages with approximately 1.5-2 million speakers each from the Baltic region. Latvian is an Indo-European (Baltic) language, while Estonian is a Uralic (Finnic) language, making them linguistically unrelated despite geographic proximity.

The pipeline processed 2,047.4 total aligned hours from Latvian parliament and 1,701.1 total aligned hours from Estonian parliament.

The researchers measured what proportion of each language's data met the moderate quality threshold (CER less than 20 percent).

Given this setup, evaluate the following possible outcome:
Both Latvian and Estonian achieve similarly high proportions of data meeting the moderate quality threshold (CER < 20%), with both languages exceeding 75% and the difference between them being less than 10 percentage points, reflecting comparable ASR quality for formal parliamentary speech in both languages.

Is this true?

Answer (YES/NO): NO